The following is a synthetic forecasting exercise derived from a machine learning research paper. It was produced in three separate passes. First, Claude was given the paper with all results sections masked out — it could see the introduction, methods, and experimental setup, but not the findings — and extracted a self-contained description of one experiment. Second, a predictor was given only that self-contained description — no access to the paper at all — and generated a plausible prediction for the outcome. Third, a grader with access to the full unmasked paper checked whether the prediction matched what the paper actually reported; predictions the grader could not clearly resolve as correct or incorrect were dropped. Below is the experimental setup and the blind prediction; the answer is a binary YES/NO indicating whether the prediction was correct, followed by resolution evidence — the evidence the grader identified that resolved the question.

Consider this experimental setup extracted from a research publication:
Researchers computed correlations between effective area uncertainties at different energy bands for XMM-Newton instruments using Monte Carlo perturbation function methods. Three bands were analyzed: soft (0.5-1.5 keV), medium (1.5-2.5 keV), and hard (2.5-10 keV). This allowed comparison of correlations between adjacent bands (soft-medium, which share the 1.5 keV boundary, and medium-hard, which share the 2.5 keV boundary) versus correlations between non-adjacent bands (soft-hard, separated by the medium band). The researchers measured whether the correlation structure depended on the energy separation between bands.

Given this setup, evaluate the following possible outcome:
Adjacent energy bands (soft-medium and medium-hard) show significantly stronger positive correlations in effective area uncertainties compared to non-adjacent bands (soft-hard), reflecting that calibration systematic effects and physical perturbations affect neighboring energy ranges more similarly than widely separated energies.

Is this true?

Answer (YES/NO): YES